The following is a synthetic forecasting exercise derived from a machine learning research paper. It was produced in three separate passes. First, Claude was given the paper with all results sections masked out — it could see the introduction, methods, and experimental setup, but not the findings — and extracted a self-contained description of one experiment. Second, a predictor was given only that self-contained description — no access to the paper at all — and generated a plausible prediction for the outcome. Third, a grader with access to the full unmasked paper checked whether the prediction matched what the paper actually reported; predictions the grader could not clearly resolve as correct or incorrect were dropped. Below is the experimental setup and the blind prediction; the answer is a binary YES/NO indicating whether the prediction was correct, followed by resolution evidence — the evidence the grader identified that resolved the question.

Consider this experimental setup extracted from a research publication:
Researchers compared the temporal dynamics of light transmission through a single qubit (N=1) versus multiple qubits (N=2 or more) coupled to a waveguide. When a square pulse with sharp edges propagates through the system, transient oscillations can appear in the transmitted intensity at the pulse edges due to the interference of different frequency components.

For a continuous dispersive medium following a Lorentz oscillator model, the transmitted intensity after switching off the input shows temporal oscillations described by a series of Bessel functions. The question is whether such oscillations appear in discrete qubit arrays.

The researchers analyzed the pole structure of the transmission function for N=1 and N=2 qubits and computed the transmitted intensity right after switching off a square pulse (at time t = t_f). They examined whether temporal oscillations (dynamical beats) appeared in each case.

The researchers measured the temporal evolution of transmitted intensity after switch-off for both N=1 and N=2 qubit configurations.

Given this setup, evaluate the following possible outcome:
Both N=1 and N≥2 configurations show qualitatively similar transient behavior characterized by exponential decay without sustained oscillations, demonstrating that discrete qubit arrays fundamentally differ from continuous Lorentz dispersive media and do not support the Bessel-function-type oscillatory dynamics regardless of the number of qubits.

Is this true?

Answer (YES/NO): NO